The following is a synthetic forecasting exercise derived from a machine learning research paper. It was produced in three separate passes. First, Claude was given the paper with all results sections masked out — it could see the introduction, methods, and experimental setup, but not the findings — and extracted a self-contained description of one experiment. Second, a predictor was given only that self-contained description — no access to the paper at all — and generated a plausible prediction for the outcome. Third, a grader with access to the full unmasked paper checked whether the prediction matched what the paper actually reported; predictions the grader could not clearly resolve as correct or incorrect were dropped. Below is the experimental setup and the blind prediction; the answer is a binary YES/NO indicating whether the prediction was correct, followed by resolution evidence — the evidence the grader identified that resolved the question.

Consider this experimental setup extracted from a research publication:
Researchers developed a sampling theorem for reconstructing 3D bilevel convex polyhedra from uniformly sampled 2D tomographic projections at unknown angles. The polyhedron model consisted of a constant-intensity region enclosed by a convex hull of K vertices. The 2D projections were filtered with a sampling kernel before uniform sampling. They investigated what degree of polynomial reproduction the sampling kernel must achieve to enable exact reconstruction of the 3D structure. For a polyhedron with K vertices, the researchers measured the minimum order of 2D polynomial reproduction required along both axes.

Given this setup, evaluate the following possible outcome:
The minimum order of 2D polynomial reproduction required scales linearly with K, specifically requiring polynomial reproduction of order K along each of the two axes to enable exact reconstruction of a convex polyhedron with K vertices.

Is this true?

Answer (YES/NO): NO